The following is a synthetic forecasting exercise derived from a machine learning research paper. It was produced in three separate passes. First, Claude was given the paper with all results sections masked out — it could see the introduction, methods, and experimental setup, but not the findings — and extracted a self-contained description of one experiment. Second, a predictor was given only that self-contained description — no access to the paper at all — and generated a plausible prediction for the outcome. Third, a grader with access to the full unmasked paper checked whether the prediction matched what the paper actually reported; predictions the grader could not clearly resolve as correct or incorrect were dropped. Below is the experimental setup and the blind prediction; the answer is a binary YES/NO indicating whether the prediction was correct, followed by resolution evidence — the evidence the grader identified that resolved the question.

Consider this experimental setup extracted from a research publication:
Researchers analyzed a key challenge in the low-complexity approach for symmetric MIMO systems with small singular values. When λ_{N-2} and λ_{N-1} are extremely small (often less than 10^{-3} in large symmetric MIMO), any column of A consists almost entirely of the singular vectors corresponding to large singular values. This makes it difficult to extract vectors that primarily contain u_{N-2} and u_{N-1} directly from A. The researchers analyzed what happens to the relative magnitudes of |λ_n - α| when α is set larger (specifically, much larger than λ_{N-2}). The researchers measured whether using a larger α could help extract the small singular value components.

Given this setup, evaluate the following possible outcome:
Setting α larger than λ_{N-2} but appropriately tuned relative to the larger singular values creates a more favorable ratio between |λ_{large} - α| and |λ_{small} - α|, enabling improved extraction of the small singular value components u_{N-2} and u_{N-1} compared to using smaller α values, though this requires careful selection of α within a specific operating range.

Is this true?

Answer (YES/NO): YES